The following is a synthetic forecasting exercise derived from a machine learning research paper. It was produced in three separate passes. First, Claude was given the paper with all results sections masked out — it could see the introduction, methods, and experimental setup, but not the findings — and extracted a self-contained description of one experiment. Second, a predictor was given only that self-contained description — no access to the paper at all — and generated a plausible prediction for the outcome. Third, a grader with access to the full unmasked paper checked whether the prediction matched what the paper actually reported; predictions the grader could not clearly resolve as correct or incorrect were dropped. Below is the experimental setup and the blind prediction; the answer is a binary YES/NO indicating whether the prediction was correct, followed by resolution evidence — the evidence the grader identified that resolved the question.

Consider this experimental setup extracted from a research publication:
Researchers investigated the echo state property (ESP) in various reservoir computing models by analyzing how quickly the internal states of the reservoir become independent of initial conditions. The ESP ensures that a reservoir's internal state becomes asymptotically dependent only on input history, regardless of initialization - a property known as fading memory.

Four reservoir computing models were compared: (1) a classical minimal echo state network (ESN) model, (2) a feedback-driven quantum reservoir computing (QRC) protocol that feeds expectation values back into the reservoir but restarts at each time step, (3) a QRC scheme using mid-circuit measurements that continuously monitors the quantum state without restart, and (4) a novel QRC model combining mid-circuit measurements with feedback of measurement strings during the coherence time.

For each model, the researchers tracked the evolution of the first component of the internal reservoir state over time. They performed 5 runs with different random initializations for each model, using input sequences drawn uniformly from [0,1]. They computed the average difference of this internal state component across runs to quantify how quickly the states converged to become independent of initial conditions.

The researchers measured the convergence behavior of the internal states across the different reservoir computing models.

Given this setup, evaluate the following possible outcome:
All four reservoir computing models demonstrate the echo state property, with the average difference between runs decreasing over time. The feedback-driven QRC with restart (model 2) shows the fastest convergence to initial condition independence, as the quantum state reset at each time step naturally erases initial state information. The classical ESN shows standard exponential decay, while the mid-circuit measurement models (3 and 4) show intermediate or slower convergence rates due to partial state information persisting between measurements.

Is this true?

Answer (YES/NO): NO